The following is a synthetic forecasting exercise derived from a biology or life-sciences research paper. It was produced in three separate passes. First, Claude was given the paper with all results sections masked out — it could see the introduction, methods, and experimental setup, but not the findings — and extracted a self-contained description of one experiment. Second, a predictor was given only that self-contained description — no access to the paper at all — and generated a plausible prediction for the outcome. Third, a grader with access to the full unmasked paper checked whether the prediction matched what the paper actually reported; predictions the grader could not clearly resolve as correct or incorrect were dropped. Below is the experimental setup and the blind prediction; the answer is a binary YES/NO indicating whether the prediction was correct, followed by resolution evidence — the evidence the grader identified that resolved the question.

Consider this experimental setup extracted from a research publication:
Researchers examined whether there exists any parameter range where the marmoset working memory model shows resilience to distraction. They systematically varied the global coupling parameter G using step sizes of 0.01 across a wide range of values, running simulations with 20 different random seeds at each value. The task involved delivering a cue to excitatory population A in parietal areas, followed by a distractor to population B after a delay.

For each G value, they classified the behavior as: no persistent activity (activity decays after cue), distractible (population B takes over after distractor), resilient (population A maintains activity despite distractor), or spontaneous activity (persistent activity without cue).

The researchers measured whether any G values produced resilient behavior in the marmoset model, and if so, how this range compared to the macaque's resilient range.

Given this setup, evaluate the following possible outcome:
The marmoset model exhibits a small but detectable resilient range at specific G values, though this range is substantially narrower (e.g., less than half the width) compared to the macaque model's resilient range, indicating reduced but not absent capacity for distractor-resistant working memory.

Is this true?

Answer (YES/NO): YES